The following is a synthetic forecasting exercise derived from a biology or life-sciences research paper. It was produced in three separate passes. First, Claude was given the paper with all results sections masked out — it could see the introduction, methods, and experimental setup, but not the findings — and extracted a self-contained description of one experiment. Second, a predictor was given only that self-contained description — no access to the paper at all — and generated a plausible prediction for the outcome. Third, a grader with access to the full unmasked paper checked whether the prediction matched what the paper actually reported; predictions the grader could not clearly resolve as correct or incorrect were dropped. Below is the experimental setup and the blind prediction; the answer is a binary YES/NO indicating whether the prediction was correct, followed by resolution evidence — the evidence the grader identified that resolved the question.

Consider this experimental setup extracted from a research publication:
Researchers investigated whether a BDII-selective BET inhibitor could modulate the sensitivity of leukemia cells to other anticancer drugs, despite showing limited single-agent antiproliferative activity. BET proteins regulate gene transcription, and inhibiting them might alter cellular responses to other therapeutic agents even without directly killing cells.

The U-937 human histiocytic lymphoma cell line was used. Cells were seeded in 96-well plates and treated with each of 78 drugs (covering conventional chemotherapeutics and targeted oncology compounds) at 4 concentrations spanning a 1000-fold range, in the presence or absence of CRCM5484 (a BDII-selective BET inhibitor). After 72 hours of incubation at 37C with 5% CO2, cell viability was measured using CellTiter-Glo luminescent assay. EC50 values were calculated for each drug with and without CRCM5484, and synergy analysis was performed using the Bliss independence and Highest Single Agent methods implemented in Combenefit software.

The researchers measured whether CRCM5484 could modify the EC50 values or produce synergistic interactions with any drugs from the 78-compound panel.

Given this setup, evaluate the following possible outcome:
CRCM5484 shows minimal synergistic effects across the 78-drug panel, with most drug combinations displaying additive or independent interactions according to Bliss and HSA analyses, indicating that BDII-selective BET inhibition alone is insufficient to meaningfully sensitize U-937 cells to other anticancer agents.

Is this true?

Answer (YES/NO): YES